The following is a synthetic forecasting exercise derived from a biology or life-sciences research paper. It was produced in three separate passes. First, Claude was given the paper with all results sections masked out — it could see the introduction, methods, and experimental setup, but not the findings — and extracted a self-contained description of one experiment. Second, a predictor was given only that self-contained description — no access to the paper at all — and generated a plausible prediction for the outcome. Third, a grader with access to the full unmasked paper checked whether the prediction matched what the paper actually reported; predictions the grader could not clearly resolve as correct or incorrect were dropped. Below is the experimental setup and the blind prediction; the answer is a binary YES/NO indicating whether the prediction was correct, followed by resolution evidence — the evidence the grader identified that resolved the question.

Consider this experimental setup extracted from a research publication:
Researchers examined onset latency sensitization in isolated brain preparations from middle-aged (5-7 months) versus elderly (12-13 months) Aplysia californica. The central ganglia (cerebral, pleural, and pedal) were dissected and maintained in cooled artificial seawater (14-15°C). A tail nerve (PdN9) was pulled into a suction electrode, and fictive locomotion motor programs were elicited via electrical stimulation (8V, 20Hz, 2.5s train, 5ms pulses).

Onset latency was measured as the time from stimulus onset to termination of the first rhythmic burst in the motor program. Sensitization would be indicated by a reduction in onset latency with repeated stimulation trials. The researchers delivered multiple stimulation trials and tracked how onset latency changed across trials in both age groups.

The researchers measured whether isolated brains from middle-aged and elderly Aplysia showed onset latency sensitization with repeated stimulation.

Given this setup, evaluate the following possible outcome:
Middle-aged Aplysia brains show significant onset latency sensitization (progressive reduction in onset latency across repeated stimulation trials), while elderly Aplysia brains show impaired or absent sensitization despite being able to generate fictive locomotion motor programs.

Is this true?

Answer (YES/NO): NO